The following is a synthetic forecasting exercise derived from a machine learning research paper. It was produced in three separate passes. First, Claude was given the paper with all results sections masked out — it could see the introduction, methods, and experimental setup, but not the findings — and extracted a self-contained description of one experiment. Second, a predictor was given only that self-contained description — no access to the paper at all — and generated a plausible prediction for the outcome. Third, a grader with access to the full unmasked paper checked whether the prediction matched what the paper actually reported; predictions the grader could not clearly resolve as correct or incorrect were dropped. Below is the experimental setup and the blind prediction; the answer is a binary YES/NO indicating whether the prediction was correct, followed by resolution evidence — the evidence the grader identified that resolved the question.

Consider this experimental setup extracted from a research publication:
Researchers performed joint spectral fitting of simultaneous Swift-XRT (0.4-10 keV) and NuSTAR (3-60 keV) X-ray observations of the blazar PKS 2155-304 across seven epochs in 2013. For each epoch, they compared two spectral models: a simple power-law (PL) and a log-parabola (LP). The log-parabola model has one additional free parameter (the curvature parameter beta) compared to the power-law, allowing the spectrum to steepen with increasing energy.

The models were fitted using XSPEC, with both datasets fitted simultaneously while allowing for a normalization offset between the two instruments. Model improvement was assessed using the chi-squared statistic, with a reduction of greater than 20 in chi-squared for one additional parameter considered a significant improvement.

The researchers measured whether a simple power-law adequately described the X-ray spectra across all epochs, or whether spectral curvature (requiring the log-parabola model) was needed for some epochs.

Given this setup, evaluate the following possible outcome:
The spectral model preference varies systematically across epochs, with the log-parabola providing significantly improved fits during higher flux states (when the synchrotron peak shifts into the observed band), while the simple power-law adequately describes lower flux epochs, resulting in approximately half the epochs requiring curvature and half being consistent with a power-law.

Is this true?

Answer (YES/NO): NO